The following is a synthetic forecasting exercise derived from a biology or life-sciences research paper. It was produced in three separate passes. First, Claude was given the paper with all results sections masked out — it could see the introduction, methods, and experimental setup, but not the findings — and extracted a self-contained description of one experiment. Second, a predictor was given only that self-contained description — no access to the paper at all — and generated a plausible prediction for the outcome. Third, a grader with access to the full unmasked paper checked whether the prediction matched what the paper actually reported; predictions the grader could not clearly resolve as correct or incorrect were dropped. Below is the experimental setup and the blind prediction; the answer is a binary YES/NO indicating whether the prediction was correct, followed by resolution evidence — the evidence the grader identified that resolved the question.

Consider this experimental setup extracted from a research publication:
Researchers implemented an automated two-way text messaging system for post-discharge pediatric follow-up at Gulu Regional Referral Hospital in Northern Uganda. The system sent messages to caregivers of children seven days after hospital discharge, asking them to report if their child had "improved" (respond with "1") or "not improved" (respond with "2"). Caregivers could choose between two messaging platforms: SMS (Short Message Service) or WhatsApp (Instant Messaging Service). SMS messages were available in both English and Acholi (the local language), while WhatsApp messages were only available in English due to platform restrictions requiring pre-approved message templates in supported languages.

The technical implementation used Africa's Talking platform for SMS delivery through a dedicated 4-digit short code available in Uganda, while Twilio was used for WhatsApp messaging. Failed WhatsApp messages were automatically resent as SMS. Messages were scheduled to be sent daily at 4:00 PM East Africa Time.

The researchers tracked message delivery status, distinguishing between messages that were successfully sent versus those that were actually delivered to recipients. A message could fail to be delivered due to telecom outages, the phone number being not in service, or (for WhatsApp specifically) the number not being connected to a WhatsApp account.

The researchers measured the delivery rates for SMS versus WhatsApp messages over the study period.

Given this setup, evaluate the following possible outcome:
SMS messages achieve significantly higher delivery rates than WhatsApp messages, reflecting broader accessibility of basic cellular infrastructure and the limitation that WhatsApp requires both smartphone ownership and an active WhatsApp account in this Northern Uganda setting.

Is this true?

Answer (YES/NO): YES